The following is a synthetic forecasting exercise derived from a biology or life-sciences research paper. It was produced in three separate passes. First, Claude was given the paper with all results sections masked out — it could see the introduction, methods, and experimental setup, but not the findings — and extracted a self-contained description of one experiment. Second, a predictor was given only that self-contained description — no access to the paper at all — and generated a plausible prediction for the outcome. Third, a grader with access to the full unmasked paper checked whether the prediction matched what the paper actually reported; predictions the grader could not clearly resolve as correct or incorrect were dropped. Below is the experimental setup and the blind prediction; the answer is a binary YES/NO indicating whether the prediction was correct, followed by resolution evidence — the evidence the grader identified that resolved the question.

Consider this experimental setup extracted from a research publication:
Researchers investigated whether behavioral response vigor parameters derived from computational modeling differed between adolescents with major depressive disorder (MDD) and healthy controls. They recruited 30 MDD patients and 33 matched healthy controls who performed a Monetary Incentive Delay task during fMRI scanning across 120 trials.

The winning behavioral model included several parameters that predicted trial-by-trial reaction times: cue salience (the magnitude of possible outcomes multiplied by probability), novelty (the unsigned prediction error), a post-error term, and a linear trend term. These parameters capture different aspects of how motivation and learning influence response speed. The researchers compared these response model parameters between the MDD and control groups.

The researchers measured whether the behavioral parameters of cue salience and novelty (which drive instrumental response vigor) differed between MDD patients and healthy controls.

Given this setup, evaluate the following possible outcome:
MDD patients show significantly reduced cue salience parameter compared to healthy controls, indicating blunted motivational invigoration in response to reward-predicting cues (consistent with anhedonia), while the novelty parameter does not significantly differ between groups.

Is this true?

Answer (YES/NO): NO